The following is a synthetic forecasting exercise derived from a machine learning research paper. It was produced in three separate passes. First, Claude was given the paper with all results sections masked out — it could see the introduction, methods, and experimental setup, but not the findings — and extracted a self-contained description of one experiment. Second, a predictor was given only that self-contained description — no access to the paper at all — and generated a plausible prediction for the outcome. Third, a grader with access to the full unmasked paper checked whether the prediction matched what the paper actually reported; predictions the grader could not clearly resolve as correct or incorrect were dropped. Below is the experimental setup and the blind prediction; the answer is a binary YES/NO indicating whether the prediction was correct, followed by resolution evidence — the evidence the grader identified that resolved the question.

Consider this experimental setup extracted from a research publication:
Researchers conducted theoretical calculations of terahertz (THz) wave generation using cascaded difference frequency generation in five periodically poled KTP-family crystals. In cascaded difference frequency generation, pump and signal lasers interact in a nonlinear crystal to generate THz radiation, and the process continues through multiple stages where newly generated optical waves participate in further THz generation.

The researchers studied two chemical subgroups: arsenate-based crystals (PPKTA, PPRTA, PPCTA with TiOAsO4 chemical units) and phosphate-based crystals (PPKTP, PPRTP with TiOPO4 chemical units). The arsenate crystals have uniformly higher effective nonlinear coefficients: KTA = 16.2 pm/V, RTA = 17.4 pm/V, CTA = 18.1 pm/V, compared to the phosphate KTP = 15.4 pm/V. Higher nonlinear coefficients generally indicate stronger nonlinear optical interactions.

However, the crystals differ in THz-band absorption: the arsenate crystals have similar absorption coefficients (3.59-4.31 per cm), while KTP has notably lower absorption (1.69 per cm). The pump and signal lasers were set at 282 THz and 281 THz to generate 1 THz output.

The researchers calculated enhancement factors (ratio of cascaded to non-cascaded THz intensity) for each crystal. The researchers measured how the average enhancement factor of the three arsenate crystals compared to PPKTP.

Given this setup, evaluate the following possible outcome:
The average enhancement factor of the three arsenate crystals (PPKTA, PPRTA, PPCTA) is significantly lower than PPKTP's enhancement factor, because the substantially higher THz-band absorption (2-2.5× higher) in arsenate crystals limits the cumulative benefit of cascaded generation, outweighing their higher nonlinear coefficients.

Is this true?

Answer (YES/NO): YES